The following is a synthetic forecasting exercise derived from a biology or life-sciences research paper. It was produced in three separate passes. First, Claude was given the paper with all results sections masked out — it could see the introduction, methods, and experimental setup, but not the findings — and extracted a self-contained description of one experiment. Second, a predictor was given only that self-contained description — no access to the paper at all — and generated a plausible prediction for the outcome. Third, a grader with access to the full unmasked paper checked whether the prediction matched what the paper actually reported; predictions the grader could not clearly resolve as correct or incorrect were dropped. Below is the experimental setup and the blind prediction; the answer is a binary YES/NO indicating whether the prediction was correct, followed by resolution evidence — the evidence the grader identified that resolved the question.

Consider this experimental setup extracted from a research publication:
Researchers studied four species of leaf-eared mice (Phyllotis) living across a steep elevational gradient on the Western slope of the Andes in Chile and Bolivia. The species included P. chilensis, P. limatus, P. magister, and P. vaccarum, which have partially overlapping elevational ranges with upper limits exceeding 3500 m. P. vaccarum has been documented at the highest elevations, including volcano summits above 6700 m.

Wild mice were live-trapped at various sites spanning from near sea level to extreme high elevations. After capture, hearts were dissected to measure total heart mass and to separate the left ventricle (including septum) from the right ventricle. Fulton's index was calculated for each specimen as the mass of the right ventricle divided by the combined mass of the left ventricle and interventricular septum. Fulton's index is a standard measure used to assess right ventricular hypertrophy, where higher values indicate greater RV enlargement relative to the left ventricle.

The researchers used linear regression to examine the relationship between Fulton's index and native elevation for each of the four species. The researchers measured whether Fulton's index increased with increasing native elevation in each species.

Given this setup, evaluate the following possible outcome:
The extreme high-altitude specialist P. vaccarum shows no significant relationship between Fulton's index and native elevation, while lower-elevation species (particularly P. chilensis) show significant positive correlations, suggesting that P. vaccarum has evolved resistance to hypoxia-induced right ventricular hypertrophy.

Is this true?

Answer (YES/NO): NO